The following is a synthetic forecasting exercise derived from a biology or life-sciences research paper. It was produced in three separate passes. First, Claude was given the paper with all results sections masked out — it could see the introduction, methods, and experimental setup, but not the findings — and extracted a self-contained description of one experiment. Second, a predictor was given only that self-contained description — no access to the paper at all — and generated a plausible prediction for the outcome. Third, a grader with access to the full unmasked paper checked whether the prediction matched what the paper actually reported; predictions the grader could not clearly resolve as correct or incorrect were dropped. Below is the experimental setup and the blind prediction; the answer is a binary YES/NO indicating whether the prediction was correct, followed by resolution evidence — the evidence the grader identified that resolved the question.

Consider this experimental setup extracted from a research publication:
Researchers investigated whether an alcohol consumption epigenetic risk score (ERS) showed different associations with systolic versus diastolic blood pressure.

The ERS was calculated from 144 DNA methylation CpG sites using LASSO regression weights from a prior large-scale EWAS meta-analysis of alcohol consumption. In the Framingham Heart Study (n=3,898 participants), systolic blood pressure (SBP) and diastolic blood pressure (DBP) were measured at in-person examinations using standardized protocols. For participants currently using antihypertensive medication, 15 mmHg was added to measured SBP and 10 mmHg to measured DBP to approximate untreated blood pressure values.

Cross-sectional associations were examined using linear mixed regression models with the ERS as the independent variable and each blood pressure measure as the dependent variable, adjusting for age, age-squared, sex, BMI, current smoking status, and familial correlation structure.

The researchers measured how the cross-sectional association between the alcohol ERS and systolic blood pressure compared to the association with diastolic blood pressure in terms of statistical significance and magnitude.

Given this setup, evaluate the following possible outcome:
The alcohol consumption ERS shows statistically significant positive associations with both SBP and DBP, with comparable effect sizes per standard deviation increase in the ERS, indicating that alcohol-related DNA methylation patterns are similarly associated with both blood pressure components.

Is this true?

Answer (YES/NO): NO